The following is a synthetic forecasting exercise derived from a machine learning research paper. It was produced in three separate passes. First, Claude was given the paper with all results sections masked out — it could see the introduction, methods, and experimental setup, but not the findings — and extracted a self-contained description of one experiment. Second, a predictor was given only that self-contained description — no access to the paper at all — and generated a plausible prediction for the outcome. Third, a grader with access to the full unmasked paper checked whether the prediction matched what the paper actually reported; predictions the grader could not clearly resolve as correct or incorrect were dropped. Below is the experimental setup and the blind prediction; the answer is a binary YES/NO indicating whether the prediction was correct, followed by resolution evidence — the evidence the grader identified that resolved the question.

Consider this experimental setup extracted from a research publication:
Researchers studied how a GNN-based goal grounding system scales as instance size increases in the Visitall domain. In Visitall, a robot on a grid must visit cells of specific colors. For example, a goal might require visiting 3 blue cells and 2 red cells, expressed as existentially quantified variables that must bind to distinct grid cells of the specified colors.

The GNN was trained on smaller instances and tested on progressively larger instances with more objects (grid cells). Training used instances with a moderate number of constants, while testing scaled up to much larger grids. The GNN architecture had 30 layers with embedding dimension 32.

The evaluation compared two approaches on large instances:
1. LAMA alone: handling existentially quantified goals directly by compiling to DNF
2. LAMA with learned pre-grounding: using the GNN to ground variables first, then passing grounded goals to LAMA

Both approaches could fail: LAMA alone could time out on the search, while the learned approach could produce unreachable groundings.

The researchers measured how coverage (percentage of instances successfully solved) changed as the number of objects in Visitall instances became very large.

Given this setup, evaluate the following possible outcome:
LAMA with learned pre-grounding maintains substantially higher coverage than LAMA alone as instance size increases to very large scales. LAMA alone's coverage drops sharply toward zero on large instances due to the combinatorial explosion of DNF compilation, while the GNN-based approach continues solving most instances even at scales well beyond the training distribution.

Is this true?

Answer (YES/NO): NO